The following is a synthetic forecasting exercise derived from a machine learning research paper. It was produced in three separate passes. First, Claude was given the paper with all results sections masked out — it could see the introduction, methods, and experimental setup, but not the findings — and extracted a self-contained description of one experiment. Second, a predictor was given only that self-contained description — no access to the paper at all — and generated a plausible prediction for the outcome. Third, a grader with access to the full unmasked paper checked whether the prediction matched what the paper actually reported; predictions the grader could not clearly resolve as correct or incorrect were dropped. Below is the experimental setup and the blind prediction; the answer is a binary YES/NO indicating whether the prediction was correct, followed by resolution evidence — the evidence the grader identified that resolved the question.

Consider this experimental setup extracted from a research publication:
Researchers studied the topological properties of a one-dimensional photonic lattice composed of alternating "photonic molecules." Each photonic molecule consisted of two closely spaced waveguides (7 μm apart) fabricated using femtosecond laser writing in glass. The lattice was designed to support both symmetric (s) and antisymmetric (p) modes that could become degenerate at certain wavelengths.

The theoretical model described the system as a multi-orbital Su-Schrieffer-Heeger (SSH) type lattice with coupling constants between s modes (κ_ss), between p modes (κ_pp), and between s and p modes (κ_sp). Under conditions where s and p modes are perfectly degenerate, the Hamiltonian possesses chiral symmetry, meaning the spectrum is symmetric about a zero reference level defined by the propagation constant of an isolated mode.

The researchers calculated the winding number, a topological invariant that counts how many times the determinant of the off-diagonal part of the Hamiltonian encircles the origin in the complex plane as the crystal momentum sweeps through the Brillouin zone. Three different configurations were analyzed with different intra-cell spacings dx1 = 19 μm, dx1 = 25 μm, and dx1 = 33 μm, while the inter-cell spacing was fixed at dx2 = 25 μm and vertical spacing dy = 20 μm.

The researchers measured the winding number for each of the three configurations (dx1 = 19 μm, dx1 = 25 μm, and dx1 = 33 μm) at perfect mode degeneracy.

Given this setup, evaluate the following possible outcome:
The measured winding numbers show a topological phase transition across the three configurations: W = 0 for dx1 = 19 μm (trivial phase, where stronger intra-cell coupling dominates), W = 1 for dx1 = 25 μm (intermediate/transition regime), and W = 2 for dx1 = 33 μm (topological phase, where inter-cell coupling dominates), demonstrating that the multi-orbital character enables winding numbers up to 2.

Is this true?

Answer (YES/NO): YES